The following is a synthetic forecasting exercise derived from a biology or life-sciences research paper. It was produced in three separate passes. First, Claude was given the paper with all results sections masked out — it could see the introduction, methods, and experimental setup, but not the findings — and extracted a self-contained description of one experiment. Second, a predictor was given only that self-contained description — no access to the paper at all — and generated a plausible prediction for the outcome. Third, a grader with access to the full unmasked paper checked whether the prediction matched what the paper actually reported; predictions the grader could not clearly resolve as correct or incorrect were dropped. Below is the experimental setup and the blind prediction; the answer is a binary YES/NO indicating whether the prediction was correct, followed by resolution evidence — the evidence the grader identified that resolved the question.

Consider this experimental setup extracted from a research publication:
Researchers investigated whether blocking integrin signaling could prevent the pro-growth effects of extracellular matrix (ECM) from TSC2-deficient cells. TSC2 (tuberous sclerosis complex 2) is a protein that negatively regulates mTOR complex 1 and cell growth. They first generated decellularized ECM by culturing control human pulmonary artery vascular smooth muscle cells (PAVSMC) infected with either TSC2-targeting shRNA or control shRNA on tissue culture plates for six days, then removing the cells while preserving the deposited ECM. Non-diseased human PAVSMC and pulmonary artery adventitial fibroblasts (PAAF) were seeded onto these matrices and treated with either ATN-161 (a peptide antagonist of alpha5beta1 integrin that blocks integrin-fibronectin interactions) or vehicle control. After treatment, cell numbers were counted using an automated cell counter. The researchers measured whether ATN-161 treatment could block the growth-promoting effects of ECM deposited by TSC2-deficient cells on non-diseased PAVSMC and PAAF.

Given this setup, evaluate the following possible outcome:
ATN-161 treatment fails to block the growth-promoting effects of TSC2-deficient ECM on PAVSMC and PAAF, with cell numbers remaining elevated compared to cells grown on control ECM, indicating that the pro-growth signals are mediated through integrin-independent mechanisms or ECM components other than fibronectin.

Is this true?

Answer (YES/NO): NO